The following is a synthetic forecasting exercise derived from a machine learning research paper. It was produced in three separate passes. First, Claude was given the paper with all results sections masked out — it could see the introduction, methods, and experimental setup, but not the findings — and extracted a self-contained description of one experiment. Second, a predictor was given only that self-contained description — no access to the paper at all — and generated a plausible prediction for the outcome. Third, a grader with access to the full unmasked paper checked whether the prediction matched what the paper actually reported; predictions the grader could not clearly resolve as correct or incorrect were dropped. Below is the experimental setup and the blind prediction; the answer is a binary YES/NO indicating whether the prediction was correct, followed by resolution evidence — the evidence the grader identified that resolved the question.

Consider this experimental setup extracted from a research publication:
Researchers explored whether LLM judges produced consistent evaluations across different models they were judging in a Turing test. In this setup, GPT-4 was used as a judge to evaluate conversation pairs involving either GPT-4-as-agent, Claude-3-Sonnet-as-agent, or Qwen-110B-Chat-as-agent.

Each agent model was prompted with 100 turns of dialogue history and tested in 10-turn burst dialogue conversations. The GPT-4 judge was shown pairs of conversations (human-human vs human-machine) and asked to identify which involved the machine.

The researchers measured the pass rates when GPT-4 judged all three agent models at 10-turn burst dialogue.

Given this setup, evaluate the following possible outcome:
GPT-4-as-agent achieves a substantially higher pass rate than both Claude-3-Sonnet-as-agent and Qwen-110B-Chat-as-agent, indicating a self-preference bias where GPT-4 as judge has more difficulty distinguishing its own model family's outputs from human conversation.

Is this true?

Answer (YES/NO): NO